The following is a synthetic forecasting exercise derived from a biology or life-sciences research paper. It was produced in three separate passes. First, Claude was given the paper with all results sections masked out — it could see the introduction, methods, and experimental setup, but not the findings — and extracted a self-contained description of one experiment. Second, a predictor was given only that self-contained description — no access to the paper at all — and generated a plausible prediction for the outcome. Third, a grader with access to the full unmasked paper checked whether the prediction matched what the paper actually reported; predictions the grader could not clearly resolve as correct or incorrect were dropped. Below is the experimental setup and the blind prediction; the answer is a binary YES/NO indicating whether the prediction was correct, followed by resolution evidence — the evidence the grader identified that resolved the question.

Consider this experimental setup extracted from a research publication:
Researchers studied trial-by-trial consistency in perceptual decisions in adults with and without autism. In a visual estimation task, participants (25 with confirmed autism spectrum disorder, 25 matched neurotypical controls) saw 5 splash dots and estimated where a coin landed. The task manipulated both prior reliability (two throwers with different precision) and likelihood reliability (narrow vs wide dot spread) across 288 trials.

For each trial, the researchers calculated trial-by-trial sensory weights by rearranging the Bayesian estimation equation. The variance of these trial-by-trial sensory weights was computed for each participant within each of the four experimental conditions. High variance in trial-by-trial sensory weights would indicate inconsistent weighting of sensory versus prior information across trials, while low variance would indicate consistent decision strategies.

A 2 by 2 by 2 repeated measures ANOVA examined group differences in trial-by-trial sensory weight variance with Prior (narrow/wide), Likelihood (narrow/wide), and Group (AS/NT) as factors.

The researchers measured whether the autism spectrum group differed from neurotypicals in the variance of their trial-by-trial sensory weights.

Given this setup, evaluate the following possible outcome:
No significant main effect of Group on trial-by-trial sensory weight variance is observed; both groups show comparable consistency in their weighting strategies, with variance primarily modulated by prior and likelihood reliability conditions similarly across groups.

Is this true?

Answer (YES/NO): NO